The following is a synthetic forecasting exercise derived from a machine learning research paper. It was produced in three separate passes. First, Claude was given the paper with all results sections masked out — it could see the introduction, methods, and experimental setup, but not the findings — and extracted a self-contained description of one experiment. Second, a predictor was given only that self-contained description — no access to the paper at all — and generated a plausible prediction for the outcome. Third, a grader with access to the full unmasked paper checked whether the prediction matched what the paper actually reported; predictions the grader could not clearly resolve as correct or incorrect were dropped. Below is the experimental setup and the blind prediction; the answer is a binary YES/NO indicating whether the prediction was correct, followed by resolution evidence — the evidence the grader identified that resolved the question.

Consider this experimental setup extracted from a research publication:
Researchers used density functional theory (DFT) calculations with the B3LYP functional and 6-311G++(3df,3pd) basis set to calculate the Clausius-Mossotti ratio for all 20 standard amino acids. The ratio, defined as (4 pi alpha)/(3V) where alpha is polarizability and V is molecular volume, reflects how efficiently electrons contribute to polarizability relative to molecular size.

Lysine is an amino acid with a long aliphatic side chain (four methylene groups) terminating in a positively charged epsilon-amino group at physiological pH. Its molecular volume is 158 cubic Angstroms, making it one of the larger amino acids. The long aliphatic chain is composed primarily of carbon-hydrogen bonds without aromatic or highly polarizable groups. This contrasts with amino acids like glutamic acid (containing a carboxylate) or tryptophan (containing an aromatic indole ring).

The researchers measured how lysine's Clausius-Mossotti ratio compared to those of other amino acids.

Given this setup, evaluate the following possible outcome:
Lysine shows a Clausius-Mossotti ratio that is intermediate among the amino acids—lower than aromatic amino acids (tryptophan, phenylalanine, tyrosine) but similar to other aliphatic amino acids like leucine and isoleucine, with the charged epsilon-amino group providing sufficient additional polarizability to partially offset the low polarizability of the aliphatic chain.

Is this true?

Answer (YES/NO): NO